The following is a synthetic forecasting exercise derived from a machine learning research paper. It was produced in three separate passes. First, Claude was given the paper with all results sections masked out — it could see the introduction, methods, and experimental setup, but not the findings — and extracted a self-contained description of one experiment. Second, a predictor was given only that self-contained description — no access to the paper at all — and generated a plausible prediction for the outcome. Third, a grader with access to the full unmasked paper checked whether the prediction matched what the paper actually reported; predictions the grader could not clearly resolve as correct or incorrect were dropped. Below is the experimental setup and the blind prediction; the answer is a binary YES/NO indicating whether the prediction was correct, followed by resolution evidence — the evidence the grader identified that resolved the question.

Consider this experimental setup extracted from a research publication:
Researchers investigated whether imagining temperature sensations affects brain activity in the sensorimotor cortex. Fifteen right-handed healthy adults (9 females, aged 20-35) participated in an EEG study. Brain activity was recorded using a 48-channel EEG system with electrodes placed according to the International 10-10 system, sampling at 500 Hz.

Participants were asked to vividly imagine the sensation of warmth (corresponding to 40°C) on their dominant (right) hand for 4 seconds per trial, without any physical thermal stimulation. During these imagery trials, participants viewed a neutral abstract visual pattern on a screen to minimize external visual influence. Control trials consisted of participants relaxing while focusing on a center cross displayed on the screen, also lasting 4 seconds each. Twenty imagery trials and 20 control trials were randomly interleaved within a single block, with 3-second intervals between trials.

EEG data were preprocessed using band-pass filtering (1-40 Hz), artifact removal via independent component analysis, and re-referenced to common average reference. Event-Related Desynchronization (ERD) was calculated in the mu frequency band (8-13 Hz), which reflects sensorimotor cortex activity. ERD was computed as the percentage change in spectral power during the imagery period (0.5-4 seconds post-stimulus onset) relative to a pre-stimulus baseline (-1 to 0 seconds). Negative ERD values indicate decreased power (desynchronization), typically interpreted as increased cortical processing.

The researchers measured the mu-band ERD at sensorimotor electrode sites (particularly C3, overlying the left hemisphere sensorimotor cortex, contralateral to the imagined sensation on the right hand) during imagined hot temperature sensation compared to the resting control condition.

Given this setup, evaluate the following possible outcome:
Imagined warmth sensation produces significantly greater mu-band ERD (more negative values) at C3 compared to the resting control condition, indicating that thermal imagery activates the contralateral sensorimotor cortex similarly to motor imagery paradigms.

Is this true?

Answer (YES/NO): YES